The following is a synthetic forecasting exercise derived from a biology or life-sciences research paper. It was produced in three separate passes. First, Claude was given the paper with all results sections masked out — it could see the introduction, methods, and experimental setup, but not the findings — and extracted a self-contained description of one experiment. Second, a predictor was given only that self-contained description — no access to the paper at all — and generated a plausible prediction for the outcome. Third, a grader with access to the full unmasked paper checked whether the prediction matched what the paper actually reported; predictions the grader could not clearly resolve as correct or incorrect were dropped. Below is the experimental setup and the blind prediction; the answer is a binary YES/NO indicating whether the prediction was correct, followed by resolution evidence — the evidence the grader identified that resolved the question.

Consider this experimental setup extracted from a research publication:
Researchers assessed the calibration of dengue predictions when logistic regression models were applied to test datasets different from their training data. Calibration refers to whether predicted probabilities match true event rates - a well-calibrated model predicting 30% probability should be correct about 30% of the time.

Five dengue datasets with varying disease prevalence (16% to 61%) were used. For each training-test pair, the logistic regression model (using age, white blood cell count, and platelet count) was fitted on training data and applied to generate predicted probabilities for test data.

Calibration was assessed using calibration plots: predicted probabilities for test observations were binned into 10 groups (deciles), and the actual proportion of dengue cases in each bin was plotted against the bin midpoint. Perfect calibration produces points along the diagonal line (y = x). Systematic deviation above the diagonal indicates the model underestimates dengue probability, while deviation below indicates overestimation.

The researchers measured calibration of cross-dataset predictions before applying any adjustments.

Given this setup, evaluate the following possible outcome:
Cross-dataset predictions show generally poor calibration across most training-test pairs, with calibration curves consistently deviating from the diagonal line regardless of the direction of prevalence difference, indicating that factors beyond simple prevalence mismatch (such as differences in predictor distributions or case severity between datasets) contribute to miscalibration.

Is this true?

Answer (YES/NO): NO